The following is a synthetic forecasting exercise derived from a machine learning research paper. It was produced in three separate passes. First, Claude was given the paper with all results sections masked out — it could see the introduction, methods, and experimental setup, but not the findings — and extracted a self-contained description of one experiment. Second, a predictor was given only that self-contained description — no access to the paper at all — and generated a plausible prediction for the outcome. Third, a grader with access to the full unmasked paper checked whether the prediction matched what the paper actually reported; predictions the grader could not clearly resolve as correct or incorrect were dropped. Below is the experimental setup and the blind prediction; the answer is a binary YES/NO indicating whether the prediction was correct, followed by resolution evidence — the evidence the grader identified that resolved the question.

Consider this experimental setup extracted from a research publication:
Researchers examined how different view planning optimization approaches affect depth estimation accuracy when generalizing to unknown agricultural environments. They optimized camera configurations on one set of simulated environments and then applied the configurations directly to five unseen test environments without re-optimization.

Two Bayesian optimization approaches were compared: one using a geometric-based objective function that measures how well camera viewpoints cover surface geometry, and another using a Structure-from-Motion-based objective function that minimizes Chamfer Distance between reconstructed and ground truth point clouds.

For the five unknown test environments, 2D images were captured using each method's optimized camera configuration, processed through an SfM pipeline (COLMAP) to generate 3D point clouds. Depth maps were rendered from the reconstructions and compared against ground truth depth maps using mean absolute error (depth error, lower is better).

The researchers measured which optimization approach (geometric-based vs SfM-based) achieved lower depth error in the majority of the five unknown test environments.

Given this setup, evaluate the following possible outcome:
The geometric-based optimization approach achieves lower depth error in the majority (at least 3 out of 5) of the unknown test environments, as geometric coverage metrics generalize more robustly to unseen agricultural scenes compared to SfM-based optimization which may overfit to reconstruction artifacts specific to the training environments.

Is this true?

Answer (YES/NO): YES